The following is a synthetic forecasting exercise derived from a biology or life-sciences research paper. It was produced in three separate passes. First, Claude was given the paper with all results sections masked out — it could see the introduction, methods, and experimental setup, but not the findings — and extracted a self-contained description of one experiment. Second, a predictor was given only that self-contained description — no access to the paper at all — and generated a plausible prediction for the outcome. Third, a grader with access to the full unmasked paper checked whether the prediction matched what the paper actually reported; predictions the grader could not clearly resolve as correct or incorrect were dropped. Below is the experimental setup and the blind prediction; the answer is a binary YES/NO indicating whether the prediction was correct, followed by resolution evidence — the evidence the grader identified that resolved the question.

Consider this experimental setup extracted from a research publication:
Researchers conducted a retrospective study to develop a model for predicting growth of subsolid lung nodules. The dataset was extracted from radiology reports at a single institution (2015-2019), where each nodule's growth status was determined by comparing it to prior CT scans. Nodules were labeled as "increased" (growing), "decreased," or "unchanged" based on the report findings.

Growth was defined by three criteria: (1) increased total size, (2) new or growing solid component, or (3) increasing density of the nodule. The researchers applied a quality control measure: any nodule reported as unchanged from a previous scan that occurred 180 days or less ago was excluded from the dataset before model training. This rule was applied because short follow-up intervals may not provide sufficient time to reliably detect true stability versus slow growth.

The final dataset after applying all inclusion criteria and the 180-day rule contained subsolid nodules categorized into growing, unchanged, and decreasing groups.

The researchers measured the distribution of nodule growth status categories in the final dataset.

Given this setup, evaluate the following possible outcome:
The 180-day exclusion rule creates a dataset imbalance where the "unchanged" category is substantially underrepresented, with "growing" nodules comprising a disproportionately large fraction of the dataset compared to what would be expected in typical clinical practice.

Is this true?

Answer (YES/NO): NO